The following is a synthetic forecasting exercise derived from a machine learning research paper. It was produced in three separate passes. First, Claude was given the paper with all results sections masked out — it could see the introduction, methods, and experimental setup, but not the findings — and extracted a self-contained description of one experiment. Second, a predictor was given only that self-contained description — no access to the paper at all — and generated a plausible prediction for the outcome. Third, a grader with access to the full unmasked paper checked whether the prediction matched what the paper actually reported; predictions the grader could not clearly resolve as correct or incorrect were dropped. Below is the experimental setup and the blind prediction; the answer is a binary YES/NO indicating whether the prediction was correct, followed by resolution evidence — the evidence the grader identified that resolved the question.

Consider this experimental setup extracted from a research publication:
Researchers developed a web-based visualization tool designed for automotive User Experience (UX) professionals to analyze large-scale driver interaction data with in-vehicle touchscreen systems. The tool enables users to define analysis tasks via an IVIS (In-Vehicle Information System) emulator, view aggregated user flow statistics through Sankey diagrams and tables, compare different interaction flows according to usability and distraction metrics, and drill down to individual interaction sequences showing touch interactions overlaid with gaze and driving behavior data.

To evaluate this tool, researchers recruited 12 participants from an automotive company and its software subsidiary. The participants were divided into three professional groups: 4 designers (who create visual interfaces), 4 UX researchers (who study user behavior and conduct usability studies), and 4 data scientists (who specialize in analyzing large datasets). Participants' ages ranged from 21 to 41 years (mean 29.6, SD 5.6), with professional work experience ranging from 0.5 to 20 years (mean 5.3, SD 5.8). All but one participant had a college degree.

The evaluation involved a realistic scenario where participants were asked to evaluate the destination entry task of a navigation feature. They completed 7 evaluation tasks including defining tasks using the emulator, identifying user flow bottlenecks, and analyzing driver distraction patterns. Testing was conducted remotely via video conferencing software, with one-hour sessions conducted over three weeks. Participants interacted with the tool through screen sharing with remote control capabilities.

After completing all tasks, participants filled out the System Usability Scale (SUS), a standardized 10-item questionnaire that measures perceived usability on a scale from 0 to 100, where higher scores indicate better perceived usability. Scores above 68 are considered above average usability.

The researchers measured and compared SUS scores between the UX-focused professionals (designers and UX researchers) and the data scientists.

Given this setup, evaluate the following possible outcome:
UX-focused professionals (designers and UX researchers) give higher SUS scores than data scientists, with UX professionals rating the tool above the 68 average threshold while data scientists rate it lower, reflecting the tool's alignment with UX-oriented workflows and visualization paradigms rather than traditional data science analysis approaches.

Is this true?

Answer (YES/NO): NO